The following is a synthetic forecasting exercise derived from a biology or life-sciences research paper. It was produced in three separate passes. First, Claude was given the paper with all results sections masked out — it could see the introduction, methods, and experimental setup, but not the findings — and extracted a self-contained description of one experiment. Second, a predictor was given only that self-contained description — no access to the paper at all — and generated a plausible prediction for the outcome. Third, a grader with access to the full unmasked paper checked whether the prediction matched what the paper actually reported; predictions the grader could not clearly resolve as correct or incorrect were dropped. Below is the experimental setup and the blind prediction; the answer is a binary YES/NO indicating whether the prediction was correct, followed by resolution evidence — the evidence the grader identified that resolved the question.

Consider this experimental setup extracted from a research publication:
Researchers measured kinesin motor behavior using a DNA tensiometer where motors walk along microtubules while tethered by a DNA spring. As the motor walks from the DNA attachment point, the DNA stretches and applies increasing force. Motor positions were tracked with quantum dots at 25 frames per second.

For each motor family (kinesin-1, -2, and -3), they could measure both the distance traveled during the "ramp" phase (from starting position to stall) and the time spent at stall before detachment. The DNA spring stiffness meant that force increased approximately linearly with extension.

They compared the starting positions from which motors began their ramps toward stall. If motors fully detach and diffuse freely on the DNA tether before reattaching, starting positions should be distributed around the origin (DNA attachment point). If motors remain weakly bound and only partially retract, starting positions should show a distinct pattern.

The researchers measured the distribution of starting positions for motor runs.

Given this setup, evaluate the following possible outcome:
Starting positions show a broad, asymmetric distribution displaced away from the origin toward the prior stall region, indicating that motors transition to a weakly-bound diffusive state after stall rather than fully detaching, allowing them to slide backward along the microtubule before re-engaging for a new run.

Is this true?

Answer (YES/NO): NO